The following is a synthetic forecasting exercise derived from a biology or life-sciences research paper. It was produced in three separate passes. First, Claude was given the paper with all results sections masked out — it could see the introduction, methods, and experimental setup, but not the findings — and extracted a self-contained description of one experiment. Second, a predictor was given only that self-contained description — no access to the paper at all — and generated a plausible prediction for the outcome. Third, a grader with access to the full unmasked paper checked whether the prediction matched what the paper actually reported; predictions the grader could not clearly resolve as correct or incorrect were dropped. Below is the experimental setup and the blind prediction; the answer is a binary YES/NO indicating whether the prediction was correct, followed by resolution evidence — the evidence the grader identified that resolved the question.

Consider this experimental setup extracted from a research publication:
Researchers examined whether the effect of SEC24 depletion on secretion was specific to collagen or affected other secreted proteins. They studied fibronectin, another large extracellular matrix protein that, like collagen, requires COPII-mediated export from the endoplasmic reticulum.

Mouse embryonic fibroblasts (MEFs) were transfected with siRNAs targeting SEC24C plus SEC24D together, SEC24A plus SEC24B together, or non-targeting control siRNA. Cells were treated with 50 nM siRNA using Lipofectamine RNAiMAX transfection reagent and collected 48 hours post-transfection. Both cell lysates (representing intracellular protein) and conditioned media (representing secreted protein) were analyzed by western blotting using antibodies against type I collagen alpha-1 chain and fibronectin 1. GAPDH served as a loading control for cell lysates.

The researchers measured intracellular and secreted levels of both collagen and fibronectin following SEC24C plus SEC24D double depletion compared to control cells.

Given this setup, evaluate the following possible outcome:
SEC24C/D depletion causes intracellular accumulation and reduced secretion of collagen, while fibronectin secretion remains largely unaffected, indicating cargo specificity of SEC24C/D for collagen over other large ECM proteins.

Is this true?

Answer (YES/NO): NO